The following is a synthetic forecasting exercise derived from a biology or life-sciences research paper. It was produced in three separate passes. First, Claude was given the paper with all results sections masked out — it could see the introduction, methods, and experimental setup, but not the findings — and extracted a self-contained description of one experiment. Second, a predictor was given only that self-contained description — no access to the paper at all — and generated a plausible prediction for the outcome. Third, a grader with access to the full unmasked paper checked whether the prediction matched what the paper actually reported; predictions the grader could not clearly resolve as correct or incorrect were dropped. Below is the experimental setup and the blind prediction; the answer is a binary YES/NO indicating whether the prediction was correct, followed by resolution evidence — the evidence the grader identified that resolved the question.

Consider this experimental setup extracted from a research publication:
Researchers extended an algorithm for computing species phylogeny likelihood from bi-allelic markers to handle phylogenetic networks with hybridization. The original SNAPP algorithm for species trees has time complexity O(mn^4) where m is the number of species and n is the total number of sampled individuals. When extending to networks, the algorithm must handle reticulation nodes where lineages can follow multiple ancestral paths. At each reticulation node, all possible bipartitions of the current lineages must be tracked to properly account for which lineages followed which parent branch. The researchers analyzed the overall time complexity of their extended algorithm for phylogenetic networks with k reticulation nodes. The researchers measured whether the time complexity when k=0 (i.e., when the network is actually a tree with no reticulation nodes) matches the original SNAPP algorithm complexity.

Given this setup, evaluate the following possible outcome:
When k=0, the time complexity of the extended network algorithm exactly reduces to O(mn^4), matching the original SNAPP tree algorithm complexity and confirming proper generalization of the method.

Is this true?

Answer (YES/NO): YES